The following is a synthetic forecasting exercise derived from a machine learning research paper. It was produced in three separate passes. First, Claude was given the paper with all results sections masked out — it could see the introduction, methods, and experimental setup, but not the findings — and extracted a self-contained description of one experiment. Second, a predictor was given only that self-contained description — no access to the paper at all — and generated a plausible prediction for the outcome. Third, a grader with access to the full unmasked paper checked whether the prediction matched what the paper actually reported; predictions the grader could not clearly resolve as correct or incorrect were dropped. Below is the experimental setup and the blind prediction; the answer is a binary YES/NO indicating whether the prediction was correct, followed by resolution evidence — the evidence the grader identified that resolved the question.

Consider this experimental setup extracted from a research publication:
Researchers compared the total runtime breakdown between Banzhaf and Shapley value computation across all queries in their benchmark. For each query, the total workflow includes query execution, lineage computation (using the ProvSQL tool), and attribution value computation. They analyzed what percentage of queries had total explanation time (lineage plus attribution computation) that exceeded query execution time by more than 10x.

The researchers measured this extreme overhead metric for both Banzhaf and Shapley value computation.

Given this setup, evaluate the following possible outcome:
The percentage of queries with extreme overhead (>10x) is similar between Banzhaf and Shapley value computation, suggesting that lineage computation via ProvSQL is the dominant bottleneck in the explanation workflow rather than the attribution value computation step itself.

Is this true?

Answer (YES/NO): NO